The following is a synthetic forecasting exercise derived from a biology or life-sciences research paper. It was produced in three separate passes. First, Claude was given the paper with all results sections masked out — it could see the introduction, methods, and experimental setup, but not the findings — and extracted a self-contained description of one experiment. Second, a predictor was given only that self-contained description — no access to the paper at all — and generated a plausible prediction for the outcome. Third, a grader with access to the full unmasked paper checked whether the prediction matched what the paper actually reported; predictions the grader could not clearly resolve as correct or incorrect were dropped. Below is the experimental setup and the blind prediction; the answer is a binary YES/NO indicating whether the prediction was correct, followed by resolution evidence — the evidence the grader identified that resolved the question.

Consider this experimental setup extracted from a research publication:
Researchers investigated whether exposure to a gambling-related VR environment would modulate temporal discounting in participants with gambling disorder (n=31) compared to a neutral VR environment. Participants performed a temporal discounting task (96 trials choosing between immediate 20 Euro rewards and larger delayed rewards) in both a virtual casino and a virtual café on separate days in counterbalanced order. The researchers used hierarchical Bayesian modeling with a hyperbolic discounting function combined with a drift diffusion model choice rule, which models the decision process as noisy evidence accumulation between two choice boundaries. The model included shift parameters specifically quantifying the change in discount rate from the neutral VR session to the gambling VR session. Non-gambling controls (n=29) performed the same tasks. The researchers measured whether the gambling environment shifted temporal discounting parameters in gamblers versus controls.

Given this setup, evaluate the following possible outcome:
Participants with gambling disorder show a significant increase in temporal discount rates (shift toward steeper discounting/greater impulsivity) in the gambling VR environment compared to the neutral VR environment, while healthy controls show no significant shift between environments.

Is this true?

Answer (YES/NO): NO